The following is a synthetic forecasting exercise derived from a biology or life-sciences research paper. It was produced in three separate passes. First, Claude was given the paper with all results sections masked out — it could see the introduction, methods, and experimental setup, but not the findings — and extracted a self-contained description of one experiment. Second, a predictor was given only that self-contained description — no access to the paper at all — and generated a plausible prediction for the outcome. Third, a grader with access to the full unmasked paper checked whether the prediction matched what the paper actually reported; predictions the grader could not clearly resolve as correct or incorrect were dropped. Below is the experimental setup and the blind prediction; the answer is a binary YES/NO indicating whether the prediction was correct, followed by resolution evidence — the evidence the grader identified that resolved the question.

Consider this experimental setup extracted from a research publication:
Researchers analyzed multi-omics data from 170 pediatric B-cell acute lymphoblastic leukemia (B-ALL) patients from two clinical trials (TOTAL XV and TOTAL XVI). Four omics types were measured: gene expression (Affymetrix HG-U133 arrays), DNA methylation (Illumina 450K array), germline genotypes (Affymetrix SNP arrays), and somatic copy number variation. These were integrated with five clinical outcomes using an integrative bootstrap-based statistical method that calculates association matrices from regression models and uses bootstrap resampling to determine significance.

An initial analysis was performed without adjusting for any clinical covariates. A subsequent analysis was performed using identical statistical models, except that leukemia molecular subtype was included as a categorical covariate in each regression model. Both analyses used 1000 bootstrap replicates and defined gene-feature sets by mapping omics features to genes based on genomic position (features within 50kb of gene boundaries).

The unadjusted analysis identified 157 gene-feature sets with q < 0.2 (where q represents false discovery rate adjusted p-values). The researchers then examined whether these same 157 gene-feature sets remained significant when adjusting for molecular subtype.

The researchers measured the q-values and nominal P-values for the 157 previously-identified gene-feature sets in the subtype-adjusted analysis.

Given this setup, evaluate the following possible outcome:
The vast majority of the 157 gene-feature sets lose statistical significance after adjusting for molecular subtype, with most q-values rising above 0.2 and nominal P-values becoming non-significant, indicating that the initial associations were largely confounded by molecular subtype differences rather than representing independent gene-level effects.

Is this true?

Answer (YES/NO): NO